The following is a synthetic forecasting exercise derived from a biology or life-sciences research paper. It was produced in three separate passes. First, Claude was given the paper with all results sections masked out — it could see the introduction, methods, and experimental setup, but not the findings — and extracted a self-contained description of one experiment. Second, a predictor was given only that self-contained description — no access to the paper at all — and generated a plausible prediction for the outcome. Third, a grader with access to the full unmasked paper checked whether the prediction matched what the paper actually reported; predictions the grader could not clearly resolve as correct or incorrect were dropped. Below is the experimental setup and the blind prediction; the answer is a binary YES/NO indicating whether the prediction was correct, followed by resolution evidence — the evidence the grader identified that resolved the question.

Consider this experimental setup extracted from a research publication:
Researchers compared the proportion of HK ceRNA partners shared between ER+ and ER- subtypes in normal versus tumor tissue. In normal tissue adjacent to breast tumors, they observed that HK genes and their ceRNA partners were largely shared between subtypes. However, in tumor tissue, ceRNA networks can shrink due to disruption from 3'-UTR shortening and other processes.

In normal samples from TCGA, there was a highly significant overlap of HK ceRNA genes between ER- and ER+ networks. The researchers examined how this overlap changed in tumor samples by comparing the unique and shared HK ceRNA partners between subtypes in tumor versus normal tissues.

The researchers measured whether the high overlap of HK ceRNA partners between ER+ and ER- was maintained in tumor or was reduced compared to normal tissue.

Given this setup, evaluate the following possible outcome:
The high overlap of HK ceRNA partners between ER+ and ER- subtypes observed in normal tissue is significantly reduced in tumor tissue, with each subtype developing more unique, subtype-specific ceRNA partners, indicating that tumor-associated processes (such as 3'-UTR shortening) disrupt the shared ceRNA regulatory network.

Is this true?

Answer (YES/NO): YES